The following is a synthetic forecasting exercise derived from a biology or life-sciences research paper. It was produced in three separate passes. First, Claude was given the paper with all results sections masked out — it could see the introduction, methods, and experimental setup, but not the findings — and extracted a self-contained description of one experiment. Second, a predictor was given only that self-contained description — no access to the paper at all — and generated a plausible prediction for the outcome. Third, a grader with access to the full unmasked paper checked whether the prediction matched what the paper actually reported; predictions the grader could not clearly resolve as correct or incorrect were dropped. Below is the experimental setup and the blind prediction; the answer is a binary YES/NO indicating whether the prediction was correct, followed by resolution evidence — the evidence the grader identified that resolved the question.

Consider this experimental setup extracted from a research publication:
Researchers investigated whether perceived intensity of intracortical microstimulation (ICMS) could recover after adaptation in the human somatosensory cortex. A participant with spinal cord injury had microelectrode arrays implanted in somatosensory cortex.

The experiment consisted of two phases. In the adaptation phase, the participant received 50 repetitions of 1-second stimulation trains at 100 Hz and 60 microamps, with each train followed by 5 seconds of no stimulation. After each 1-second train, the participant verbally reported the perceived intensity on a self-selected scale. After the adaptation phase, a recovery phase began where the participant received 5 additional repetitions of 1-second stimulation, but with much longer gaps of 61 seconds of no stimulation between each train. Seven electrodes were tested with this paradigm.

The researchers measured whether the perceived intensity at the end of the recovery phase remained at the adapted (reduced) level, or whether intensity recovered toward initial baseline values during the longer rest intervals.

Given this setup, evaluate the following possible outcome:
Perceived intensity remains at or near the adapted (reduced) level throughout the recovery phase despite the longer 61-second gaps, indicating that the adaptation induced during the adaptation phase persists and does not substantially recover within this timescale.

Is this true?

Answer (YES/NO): NO